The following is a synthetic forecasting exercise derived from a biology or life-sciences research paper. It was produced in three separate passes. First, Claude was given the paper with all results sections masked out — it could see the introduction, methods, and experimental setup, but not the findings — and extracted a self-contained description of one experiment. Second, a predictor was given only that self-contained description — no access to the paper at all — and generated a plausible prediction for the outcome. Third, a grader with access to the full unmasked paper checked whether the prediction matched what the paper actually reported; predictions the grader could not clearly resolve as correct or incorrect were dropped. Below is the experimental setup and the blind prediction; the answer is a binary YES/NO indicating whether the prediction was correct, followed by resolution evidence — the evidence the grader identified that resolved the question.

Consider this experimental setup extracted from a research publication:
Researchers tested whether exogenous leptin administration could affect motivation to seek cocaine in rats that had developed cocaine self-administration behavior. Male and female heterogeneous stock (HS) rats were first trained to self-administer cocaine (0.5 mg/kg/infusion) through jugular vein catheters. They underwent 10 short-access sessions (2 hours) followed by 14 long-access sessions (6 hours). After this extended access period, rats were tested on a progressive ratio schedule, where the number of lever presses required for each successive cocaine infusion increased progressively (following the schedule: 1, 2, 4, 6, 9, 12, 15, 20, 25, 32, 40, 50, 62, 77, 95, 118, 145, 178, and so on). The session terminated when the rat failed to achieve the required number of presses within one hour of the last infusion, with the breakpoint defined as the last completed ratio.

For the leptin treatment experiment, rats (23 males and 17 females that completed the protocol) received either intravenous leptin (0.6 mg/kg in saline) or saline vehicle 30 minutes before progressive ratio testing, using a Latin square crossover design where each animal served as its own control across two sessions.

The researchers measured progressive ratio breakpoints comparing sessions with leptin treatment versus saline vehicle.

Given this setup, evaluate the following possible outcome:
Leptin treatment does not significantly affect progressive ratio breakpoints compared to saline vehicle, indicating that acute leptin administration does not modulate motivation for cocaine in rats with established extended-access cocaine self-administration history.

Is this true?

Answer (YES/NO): NO